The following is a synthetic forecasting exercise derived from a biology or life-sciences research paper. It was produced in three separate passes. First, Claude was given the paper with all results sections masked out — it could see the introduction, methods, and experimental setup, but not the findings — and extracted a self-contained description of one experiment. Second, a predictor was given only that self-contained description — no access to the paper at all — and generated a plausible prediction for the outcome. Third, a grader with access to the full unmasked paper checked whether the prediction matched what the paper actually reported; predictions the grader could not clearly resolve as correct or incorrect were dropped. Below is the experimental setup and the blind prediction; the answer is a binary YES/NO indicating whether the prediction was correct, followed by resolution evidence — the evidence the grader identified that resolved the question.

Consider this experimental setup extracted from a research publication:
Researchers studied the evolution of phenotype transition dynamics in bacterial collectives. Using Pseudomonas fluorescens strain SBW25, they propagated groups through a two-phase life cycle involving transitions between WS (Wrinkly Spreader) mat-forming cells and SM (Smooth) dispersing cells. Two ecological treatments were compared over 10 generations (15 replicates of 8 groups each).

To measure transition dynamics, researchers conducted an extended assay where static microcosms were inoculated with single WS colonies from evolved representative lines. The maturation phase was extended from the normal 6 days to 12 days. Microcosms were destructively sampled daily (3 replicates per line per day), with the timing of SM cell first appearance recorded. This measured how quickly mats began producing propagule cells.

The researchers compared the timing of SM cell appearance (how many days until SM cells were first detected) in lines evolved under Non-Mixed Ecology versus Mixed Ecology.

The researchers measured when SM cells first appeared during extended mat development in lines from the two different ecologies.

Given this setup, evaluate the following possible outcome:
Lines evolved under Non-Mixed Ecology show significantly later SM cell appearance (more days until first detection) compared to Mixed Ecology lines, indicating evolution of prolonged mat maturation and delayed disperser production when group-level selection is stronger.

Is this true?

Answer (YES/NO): NO